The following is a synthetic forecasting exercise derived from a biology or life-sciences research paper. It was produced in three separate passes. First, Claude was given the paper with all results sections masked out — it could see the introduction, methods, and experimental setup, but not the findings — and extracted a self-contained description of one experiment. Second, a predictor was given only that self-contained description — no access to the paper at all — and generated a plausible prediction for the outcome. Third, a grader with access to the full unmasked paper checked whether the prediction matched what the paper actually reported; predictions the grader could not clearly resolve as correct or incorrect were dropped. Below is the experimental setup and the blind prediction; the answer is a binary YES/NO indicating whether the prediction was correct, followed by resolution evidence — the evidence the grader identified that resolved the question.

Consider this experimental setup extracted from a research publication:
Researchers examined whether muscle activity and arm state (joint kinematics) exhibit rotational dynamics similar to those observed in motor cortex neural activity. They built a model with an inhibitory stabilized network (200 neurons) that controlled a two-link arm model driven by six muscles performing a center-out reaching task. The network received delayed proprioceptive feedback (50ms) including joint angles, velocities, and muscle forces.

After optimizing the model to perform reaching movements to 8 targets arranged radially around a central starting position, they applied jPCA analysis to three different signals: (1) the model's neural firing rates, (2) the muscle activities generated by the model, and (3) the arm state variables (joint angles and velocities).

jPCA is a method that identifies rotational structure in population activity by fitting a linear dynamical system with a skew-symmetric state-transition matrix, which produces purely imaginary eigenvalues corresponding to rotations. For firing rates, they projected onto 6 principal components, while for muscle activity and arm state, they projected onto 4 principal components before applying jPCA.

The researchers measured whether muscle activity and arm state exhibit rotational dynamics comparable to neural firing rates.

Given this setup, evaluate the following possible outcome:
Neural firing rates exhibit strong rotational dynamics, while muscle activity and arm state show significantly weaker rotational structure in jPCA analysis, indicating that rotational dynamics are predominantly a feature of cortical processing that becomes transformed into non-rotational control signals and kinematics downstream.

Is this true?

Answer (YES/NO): NO